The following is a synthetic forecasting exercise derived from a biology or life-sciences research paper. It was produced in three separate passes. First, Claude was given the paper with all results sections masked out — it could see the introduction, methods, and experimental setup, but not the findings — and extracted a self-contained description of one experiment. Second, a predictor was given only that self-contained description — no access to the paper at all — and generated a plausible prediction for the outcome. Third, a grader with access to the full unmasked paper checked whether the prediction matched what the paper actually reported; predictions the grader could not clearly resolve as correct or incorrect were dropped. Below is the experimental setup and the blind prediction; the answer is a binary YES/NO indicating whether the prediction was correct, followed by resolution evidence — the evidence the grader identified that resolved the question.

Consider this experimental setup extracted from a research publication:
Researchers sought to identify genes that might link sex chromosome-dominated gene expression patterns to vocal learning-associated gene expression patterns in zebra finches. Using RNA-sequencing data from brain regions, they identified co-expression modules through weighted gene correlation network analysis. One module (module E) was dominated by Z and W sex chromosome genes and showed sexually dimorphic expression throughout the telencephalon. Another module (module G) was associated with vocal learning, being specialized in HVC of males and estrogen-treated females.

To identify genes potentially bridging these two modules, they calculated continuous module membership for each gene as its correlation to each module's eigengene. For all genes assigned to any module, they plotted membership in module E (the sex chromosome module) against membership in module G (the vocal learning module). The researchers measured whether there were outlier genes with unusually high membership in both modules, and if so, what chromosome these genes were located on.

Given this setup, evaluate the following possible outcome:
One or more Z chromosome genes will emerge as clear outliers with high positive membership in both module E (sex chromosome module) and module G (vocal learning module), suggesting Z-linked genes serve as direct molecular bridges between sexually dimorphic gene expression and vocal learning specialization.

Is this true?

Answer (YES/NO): YES